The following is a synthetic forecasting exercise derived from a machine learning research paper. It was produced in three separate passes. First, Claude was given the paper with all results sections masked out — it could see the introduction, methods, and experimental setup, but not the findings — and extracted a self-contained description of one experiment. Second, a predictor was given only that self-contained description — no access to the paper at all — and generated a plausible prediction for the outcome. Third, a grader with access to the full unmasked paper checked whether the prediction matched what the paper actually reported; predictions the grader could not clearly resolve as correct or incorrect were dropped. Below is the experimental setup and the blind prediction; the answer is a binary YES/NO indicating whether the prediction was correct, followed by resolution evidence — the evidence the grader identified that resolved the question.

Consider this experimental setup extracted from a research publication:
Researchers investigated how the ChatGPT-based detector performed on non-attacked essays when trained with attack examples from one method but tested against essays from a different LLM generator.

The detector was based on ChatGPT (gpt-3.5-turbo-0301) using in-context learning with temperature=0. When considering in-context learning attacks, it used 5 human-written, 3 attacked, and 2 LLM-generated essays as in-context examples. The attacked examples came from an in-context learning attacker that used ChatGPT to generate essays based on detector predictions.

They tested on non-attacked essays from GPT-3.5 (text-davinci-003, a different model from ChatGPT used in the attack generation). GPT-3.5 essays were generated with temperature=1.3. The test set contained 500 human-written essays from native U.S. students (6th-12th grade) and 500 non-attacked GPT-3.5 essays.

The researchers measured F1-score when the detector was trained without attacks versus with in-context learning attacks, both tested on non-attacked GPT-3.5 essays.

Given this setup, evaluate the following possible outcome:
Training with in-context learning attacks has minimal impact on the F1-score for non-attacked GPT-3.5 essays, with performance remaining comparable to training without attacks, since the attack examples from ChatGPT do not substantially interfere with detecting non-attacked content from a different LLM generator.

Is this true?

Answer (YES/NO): YES